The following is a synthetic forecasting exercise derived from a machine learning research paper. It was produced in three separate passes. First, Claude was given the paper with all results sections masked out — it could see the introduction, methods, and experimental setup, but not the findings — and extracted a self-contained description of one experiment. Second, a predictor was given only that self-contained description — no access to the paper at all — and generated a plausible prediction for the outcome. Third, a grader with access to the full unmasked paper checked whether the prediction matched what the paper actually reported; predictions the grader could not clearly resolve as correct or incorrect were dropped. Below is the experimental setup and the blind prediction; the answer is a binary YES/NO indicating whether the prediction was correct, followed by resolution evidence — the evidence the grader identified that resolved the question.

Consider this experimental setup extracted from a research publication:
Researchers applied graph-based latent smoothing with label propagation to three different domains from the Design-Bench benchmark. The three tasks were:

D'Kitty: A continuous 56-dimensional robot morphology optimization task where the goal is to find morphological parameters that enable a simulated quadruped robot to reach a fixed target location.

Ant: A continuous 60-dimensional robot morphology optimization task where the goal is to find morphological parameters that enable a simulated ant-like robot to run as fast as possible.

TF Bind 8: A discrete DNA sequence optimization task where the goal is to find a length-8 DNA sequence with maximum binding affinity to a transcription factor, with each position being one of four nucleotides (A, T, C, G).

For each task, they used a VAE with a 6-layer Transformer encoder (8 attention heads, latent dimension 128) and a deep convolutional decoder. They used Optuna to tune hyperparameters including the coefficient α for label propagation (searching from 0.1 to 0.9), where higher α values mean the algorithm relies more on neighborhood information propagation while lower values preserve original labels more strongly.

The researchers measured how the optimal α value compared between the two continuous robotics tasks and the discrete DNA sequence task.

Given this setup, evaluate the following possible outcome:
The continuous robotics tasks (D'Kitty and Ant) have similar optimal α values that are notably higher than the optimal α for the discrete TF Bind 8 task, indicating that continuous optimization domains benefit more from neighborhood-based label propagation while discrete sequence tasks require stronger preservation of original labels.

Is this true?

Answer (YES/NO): NO